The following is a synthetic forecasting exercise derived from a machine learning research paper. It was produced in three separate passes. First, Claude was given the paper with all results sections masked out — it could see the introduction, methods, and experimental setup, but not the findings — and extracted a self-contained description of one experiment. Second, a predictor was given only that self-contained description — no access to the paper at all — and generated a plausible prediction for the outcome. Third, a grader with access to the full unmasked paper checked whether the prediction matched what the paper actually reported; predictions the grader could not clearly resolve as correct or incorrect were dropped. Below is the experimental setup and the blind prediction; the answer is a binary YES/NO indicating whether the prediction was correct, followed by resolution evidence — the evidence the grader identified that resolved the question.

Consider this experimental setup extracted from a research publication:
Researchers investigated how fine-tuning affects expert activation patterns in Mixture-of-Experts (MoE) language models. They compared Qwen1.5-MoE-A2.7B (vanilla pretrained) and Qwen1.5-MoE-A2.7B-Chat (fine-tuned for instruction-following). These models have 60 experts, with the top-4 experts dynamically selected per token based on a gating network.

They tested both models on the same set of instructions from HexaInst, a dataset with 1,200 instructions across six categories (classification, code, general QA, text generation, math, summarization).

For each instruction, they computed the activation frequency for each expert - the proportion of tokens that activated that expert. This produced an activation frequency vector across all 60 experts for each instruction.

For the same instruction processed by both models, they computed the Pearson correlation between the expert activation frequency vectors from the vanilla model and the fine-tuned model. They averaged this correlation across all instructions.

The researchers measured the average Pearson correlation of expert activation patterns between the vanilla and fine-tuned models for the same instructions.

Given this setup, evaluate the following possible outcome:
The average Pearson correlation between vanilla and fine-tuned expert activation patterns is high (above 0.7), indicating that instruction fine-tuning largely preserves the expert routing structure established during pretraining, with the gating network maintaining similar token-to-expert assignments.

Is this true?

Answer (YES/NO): YES